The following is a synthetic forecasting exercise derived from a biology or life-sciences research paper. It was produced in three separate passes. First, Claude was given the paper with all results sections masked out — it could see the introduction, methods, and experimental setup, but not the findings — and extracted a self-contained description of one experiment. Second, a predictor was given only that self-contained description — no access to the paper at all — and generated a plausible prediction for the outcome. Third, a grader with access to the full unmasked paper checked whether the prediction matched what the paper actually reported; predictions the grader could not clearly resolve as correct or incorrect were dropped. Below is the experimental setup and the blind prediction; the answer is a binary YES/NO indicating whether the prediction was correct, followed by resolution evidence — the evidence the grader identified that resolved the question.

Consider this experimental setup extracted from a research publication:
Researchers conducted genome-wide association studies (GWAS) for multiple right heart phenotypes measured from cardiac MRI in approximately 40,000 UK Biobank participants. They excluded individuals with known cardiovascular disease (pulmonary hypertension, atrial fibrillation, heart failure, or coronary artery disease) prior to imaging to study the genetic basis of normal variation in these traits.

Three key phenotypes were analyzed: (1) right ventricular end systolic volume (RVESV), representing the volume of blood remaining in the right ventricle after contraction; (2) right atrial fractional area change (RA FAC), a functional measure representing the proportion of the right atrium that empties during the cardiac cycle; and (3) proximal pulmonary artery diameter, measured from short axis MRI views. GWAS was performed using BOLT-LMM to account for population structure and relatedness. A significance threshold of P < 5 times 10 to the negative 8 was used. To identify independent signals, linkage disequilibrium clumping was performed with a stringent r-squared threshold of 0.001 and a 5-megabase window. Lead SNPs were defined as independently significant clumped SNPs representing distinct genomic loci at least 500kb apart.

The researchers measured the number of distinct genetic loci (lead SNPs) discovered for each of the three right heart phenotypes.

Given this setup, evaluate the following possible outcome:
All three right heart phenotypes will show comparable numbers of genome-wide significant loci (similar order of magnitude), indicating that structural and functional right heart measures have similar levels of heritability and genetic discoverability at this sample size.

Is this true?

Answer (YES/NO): NO